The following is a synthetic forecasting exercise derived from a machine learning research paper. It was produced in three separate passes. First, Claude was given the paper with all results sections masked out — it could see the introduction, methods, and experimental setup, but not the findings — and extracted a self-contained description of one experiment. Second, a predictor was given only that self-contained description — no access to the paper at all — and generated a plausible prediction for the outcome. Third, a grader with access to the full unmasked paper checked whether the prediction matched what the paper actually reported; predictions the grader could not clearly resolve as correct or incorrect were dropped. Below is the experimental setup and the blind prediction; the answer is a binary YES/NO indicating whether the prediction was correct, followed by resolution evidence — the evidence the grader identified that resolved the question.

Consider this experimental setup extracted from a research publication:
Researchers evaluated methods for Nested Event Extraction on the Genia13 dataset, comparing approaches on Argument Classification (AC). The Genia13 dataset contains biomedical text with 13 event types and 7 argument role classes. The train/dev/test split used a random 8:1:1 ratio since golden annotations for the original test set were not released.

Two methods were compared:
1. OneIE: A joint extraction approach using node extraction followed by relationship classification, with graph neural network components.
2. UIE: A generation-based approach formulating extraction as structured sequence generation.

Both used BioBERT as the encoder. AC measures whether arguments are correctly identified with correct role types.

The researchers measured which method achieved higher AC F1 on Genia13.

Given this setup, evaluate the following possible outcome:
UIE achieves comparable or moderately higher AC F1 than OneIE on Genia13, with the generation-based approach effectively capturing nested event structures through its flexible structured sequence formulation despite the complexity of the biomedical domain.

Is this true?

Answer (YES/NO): YES